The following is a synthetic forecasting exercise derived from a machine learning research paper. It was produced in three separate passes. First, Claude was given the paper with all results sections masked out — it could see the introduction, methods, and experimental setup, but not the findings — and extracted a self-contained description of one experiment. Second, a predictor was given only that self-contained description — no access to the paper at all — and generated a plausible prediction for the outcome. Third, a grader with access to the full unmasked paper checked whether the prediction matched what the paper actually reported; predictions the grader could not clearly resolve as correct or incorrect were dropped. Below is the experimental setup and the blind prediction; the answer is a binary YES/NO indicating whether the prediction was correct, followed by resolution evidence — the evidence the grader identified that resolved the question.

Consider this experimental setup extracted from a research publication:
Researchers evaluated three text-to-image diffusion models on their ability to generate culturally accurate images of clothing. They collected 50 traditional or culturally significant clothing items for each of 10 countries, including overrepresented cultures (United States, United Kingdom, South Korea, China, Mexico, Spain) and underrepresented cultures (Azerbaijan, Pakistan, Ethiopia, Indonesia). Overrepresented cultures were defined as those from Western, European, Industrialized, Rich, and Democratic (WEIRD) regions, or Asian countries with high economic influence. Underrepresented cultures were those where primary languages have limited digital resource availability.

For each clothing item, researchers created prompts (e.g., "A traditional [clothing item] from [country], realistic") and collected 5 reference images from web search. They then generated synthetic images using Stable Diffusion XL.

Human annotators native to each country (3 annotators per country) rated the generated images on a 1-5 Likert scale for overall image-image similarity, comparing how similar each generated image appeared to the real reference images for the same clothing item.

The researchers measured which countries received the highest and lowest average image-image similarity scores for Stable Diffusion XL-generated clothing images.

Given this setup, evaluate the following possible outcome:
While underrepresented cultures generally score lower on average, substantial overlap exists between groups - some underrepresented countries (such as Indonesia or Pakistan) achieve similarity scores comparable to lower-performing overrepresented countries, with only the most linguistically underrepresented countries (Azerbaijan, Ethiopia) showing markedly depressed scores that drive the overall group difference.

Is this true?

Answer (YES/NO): NO